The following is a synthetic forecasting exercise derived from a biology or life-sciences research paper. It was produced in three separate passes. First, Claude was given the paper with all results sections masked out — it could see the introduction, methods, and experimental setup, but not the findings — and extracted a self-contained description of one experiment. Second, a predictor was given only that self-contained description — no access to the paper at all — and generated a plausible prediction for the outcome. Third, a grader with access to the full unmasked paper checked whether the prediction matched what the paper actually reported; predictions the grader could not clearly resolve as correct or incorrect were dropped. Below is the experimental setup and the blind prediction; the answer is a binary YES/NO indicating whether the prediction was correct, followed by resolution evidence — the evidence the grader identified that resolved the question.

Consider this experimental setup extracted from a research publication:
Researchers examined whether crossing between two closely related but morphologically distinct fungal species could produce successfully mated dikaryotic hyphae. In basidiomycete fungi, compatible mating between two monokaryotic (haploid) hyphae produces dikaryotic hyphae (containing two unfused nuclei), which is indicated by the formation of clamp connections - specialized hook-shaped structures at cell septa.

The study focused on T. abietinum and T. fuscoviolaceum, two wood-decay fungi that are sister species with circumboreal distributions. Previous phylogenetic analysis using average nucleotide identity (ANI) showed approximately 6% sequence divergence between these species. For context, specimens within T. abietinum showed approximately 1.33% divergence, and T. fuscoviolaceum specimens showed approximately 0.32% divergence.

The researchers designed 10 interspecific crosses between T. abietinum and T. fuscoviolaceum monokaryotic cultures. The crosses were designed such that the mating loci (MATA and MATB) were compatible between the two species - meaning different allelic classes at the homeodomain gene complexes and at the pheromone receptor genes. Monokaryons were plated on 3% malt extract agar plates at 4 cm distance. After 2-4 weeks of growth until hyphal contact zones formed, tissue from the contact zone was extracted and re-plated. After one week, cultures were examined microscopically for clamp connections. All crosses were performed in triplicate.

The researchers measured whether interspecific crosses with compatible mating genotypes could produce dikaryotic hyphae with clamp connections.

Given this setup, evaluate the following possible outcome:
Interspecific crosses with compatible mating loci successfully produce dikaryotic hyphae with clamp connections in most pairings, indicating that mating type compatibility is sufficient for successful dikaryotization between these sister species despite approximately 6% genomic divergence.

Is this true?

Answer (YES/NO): NO